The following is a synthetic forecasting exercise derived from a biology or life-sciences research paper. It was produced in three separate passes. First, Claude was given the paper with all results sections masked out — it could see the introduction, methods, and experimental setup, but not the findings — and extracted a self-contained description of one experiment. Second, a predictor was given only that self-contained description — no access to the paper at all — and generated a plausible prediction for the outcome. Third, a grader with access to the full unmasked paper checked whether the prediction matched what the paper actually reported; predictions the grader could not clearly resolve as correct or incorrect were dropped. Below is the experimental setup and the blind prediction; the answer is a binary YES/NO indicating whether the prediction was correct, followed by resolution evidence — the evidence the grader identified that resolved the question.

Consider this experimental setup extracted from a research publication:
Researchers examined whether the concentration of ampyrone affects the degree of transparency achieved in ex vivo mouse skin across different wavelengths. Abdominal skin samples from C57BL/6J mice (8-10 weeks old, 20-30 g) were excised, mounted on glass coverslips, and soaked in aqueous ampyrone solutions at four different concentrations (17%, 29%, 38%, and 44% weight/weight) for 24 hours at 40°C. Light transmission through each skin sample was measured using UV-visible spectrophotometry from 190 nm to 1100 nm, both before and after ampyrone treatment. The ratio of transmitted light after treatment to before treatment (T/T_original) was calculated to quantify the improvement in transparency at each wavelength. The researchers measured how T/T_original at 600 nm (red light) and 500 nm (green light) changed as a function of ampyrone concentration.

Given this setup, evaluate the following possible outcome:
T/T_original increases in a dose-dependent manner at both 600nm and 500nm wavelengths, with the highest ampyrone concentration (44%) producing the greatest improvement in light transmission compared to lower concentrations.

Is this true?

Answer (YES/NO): NO